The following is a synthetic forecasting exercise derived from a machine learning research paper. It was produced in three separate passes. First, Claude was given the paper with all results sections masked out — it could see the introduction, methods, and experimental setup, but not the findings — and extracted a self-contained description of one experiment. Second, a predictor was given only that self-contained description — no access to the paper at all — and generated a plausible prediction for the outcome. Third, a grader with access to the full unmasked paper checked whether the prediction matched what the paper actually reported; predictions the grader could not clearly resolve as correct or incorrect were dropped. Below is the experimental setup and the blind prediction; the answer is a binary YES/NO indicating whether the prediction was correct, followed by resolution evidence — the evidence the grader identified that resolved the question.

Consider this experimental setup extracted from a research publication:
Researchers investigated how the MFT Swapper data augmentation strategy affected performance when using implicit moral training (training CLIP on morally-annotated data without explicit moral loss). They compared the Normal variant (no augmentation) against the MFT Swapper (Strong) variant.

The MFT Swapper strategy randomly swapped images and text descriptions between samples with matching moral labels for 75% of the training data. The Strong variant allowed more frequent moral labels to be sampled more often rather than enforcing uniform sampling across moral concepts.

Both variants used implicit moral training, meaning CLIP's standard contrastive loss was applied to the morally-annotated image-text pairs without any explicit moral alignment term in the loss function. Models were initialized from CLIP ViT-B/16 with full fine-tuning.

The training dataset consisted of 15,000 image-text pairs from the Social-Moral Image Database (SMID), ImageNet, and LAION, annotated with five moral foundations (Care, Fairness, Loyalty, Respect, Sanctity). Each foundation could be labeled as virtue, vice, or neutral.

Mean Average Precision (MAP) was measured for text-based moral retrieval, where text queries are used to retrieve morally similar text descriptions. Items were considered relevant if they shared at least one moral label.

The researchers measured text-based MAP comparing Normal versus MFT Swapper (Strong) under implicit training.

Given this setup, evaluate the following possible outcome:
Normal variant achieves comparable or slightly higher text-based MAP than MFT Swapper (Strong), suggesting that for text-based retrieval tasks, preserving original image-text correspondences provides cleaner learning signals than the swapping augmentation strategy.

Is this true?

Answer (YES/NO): NO